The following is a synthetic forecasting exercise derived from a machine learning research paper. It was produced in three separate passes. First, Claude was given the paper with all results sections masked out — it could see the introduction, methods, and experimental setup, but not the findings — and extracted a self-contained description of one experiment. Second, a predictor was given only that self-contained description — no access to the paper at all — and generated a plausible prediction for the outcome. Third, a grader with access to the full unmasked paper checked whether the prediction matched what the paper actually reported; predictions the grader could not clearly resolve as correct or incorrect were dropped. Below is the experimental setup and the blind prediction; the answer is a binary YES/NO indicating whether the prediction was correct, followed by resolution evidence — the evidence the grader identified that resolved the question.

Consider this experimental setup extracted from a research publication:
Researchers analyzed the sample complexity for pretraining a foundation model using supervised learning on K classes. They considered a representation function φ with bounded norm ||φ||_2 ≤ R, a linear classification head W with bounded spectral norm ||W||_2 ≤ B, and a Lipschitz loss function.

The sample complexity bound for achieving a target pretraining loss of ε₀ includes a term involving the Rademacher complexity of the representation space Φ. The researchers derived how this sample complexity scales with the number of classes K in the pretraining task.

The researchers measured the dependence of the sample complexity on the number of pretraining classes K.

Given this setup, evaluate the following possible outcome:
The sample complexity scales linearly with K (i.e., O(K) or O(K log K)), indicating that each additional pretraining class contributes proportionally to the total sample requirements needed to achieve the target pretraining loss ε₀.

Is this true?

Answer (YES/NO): NO